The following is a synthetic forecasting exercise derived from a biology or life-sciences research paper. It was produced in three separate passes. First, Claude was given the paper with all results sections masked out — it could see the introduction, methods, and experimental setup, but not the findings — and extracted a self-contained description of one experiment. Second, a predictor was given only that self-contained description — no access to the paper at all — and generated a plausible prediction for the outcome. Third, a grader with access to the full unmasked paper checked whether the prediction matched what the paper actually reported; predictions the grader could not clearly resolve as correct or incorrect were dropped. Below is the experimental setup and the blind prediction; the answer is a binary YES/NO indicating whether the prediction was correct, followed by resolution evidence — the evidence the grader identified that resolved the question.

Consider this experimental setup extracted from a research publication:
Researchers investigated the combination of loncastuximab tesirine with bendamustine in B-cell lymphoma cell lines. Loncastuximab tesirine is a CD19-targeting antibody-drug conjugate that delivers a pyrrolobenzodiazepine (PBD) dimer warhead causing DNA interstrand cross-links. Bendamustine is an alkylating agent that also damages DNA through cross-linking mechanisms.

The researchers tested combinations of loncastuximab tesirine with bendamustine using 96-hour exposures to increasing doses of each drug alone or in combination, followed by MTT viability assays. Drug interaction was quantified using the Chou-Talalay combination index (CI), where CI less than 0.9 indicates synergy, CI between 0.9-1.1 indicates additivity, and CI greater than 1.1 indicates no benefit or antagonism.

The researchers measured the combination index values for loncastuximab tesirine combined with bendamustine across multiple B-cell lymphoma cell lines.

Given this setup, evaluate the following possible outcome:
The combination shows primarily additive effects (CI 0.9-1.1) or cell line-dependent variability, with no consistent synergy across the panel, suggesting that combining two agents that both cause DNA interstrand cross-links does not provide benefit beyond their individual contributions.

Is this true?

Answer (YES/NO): NO